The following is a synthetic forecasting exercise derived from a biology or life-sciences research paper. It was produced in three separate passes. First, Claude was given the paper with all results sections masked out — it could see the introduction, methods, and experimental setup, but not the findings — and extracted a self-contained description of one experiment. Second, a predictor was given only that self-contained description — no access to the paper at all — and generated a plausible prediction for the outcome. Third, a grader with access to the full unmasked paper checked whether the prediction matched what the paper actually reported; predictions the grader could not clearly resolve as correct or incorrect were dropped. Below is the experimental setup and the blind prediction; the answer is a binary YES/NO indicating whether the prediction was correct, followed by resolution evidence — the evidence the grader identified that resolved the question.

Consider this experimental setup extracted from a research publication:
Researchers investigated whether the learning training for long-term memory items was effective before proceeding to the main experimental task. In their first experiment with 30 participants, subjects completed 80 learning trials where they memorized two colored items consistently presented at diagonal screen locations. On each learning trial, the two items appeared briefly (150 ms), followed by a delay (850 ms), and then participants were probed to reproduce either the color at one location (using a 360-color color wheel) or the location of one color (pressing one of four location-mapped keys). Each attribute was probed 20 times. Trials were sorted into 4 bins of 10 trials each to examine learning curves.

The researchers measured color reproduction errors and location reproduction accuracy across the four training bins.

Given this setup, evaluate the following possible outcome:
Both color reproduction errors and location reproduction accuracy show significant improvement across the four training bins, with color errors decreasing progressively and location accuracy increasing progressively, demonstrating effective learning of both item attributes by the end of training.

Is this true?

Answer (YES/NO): NO